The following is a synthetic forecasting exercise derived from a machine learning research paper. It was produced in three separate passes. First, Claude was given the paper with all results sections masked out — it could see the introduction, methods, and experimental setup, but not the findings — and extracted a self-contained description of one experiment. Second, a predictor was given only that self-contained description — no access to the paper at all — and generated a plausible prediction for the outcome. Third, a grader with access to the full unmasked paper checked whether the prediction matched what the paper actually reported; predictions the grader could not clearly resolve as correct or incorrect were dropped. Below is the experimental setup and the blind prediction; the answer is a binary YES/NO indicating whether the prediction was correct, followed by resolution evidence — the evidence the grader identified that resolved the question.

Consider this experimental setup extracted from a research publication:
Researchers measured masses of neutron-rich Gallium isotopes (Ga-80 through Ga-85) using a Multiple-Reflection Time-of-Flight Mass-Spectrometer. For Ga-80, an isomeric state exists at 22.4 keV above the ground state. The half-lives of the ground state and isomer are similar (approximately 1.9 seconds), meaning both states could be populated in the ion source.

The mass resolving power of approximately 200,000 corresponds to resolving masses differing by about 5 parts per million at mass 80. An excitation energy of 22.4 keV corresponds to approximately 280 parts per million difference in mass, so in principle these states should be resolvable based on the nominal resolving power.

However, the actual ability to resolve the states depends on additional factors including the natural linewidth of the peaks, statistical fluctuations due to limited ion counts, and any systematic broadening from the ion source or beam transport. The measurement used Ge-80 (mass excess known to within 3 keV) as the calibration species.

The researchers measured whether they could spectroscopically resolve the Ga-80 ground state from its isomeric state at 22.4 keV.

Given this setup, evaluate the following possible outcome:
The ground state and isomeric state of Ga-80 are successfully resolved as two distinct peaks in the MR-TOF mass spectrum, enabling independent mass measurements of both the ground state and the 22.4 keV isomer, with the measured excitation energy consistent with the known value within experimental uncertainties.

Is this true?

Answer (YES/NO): NO